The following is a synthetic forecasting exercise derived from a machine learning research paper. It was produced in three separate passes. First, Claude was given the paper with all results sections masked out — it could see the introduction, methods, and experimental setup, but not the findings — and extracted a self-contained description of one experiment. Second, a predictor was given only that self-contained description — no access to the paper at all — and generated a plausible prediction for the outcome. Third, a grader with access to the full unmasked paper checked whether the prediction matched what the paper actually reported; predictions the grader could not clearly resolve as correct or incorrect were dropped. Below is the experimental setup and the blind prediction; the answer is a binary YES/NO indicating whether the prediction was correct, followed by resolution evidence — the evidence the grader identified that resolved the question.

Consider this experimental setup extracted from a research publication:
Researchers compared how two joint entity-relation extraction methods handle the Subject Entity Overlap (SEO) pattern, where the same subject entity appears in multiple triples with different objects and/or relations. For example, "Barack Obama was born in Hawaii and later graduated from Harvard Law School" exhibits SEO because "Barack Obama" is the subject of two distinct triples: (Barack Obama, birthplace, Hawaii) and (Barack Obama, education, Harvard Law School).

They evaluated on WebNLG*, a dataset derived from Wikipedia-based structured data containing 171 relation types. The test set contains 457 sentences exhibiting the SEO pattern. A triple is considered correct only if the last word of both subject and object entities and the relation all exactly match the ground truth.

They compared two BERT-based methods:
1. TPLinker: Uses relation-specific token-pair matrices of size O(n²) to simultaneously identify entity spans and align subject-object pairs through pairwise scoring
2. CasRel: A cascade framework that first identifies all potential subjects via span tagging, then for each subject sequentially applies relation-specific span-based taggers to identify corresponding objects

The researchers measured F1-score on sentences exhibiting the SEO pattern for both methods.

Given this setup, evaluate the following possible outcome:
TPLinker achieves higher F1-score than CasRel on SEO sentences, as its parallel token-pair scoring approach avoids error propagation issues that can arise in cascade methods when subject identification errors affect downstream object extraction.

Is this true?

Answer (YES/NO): YES